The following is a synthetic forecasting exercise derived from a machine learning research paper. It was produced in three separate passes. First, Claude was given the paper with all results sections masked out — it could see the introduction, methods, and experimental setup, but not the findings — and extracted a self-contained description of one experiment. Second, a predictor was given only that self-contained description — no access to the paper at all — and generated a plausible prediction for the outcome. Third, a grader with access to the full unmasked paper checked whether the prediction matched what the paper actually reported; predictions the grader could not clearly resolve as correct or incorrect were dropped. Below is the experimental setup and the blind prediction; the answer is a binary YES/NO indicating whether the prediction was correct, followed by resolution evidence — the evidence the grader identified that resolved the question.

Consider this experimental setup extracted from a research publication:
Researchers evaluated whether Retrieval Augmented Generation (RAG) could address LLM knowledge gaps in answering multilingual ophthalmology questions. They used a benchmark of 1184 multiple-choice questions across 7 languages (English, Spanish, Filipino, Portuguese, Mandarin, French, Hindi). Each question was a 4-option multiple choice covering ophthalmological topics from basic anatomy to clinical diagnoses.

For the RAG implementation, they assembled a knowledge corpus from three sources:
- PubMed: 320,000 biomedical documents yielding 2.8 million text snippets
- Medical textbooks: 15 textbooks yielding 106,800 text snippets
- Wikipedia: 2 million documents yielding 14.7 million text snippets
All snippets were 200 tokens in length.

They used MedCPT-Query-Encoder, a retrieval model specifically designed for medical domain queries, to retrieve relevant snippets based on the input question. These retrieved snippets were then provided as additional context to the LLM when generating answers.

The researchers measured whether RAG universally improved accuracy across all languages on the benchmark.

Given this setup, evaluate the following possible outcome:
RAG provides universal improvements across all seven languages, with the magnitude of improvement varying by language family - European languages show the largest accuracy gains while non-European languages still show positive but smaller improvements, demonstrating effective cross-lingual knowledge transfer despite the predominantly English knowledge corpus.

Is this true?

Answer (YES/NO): NO